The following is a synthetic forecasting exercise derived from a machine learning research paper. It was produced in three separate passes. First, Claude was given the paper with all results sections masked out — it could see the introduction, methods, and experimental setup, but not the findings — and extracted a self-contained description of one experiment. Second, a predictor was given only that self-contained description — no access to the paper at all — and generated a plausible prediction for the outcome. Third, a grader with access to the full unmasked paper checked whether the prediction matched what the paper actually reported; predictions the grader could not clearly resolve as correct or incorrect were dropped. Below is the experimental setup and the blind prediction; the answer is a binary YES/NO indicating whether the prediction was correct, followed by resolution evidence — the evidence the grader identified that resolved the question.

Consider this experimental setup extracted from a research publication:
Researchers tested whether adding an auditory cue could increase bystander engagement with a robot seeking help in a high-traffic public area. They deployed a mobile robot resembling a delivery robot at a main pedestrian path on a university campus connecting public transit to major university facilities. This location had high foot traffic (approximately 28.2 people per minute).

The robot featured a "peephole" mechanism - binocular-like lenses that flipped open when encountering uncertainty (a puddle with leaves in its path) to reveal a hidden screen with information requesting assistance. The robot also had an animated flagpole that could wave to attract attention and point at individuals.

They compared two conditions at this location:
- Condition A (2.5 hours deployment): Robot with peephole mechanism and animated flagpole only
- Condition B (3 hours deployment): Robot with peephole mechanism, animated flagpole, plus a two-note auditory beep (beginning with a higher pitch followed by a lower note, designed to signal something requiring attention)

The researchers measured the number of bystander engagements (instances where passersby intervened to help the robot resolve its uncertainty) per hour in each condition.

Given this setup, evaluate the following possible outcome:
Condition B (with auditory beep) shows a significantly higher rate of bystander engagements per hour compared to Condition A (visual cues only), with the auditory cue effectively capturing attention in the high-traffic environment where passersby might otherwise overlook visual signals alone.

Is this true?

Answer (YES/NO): NO